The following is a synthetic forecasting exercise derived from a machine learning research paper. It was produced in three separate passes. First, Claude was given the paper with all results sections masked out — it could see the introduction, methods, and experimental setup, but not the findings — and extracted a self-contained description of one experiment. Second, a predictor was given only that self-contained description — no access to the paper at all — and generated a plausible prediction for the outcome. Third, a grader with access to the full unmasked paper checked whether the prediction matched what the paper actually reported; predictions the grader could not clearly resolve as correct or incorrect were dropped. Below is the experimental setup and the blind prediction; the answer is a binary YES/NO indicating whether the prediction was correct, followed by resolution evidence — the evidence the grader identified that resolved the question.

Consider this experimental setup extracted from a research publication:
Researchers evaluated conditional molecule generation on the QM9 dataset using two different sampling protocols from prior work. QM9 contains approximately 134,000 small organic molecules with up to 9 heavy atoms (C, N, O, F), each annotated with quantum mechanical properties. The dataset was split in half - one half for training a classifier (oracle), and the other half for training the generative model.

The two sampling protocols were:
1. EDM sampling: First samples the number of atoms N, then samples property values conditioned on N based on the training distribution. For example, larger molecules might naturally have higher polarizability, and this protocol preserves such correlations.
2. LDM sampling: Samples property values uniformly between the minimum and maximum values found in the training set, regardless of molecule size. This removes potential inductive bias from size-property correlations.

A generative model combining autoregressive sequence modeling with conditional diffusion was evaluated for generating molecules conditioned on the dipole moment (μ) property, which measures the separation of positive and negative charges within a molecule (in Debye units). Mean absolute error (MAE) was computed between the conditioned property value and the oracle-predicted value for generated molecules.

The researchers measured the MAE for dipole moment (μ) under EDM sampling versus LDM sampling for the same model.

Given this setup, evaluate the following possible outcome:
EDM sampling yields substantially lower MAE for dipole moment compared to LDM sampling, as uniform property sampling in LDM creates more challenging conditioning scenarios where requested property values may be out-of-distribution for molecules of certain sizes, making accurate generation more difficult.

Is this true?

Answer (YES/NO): YES